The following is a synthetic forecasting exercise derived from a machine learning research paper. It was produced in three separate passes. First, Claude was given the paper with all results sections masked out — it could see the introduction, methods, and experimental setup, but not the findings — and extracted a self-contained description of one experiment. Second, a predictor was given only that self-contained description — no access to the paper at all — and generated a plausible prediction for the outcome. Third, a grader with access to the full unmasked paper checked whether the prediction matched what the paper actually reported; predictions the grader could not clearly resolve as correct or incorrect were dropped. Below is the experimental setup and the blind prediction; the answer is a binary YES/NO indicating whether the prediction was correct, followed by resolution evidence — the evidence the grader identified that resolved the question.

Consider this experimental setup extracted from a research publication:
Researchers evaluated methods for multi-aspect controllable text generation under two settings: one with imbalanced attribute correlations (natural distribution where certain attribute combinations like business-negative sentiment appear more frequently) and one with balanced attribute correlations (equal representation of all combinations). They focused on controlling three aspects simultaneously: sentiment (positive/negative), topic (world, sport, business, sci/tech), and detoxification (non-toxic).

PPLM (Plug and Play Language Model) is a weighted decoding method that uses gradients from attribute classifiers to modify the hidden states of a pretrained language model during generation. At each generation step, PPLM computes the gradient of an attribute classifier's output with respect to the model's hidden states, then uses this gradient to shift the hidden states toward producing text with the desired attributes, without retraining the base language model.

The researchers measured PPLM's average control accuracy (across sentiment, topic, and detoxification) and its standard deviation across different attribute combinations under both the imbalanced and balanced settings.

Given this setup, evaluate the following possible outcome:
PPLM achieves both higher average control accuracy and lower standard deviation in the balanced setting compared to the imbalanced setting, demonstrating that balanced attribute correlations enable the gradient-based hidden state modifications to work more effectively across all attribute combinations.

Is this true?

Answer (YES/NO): YES